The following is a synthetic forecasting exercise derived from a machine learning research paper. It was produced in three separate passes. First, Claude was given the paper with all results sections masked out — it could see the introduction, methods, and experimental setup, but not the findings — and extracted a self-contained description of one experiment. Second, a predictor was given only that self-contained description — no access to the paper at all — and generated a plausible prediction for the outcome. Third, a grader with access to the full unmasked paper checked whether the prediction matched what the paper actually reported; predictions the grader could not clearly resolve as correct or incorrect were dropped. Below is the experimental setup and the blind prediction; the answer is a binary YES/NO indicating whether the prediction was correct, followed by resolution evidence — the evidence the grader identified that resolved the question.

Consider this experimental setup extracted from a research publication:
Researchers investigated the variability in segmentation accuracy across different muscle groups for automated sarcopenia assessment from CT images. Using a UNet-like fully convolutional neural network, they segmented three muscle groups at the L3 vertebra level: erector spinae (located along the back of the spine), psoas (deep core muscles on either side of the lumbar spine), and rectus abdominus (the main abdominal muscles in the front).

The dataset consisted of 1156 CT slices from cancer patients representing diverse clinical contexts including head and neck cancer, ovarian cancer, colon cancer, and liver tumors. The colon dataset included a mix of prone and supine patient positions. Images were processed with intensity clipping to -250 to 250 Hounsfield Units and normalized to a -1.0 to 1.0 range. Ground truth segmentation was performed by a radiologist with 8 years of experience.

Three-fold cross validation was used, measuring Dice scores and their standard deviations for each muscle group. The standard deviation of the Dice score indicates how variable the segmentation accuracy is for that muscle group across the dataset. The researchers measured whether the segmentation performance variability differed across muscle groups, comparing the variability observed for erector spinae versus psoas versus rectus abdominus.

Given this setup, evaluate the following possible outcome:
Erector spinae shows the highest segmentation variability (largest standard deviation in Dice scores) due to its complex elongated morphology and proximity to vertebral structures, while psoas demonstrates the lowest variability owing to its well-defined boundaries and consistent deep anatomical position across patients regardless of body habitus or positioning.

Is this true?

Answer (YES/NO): NO